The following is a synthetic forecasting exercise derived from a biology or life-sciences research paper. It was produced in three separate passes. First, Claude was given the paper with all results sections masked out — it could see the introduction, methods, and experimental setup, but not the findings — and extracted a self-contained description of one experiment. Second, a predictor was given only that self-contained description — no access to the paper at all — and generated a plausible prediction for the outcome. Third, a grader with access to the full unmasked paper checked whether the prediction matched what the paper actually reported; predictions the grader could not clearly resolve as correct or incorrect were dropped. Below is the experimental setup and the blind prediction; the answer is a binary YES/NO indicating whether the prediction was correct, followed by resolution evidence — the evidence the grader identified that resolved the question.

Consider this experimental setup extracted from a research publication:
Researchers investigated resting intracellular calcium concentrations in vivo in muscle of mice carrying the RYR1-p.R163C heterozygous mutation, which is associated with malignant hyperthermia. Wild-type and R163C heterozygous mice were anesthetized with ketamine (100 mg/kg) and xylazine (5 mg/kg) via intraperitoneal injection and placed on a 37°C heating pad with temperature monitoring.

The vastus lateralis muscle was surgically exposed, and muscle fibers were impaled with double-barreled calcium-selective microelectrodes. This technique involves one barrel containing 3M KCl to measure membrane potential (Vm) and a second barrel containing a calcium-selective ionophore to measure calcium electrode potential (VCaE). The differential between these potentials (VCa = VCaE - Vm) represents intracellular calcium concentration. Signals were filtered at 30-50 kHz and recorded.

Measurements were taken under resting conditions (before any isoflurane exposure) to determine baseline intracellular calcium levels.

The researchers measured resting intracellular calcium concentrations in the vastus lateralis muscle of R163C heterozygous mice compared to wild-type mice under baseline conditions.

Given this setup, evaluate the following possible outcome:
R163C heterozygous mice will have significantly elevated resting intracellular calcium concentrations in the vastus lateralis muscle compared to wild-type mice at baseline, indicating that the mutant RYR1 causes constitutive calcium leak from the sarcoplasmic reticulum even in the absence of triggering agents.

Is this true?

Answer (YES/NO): YES